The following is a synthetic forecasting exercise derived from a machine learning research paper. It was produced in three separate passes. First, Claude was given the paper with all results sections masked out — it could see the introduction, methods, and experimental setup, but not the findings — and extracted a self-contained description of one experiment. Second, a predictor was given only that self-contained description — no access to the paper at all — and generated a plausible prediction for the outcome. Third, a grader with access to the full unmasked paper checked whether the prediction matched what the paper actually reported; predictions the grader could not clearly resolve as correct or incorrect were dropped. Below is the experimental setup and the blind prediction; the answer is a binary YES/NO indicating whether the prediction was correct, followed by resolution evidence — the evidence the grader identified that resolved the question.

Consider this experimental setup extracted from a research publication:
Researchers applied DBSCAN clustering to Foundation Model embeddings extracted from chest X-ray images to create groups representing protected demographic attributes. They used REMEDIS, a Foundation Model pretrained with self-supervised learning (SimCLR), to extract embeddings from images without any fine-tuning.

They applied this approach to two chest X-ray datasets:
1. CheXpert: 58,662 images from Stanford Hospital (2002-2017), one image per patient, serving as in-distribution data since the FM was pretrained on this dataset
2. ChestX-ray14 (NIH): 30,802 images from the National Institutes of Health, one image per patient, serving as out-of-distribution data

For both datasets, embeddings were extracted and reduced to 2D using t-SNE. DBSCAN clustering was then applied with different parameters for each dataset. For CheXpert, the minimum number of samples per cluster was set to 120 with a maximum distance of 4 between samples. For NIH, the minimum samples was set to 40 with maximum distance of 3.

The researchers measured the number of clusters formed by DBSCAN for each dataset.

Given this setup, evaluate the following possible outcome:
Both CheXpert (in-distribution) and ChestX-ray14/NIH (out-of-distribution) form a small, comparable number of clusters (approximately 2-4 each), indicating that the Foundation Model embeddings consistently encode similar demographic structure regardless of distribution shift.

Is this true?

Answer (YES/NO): NO